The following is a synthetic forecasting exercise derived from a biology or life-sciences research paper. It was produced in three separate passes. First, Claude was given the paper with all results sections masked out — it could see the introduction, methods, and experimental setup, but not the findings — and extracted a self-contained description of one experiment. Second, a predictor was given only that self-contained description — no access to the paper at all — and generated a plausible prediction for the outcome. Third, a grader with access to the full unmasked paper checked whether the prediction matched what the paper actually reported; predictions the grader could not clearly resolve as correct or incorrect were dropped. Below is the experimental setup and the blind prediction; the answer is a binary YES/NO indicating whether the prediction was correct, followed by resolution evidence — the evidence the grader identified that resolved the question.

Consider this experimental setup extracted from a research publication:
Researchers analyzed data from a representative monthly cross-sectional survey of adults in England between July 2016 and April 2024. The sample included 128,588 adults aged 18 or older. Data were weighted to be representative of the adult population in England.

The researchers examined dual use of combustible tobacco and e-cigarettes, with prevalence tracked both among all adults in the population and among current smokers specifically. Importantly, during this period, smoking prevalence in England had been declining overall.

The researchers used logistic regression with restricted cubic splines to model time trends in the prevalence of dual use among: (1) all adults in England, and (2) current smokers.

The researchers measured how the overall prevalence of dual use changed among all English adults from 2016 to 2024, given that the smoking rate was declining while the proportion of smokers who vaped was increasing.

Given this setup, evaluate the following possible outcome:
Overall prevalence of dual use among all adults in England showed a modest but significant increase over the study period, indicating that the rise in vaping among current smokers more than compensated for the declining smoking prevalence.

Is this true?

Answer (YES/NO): YES